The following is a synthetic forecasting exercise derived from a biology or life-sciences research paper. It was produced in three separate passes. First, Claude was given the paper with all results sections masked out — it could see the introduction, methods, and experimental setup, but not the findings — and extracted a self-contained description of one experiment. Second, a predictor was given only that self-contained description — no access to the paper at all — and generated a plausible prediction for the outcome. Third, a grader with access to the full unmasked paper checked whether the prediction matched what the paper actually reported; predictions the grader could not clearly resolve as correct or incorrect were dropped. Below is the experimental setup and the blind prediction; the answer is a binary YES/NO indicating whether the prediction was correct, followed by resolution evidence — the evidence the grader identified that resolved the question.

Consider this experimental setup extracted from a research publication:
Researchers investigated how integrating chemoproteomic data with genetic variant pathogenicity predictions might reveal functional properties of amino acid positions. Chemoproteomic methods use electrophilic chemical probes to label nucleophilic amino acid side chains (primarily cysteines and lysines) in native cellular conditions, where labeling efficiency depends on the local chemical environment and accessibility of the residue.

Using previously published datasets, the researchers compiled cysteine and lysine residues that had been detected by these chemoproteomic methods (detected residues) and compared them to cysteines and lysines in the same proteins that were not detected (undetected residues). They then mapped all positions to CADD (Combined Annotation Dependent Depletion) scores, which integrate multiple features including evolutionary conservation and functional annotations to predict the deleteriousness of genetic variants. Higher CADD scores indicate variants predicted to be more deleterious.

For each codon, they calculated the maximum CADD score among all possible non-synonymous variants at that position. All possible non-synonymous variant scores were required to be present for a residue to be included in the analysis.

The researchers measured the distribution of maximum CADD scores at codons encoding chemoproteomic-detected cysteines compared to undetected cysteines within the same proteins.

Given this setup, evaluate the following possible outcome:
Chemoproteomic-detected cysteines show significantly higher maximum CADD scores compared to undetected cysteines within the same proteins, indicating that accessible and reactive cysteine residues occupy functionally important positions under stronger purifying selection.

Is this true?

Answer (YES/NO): NO